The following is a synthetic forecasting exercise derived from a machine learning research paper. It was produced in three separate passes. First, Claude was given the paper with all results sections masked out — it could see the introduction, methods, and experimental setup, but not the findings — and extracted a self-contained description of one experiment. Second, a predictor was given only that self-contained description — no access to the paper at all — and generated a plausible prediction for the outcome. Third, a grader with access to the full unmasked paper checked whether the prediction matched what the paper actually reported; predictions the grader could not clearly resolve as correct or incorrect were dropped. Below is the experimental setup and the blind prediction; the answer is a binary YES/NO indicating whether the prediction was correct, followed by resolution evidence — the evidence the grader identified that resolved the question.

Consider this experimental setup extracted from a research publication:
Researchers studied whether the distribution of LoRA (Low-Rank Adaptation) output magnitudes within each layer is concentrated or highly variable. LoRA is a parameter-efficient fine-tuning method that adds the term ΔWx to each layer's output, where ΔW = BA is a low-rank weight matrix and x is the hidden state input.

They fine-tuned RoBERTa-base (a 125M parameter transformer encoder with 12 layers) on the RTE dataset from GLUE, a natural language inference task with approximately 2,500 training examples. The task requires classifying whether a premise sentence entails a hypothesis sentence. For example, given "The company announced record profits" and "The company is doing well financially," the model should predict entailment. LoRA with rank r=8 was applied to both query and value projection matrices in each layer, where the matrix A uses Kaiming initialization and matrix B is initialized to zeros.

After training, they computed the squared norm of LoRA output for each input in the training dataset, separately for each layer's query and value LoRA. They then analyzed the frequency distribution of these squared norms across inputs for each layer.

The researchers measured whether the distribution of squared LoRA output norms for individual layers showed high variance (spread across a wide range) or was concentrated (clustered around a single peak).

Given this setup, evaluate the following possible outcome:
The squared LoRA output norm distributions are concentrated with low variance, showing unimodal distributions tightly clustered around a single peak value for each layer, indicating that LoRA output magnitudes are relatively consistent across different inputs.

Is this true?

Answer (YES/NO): YES